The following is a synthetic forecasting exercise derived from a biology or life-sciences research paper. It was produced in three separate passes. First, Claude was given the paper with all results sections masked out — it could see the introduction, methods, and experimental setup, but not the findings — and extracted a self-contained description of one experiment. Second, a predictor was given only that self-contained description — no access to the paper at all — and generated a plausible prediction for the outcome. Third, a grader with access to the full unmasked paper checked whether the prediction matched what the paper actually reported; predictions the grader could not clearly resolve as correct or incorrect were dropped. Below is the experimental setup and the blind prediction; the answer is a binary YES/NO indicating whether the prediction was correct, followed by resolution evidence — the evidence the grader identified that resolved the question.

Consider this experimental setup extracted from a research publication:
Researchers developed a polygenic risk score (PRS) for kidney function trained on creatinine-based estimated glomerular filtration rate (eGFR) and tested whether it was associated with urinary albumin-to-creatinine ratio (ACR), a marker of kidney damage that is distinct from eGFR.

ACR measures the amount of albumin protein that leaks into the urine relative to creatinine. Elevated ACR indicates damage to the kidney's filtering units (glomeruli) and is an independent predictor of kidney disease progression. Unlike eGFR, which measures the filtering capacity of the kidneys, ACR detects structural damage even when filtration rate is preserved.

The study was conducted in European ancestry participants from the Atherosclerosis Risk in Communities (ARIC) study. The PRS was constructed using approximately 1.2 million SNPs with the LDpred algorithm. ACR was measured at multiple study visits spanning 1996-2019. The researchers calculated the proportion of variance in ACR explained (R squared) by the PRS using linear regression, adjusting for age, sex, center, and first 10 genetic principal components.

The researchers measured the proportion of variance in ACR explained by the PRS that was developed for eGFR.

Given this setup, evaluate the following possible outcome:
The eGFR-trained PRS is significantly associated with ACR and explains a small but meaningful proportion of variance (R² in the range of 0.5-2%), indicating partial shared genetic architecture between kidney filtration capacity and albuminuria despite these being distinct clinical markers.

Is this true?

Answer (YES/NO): NO